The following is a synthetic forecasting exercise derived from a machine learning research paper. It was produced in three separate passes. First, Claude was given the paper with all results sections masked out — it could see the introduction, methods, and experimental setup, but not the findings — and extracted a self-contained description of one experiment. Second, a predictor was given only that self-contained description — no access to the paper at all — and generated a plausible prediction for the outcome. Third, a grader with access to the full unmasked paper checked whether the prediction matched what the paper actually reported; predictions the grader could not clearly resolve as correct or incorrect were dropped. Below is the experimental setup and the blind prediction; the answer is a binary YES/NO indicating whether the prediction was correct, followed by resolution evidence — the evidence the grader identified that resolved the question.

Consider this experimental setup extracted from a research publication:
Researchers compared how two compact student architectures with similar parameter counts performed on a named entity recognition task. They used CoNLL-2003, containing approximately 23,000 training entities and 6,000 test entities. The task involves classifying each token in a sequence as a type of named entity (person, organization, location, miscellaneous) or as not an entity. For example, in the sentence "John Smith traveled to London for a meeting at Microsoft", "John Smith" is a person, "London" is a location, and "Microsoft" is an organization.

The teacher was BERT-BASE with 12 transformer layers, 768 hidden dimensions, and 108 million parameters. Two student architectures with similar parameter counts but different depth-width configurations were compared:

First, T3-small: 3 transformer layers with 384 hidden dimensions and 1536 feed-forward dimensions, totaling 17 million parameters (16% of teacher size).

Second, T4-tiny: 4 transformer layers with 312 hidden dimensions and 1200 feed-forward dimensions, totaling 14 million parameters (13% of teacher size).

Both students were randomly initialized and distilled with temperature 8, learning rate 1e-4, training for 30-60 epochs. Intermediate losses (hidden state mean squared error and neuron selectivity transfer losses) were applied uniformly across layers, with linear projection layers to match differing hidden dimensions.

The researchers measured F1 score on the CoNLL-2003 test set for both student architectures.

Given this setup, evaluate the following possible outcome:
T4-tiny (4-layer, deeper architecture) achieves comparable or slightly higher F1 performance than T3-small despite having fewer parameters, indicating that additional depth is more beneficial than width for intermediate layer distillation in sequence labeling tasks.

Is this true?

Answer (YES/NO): NO